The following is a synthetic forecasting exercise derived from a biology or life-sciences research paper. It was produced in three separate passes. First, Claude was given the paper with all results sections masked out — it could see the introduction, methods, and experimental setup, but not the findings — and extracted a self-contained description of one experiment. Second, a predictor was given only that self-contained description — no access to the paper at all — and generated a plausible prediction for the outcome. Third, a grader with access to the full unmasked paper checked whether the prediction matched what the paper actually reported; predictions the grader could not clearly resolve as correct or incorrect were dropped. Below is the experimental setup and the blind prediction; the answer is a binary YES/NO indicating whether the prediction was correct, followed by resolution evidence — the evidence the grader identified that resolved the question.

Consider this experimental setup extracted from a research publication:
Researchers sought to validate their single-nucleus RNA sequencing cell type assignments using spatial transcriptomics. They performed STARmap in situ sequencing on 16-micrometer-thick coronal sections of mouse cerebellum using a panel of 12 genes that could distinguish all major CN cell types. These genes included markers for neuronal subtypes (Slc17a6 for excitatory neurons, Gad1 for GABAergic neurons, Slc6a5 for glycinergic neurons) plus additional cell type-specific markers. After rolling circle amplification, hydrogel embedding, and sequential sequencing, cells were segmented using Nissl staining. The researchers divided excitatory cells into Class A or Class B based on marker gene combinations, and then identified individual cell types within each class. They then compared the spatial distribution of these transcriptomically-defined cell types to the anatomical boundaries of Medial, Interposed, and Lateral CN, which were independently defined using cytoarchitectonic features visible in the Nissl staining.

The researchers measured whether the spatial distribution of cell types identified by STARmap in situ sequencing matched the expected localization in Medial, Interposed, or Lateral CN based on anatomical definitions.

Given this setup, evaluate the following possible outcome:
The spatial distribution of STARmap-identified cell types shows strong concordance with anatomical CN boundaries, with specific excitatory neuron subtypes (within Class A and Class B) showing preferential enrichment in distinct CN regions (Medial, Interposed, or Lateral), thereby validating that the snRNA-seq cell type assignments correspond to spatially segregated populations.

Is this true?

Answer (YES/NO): YES